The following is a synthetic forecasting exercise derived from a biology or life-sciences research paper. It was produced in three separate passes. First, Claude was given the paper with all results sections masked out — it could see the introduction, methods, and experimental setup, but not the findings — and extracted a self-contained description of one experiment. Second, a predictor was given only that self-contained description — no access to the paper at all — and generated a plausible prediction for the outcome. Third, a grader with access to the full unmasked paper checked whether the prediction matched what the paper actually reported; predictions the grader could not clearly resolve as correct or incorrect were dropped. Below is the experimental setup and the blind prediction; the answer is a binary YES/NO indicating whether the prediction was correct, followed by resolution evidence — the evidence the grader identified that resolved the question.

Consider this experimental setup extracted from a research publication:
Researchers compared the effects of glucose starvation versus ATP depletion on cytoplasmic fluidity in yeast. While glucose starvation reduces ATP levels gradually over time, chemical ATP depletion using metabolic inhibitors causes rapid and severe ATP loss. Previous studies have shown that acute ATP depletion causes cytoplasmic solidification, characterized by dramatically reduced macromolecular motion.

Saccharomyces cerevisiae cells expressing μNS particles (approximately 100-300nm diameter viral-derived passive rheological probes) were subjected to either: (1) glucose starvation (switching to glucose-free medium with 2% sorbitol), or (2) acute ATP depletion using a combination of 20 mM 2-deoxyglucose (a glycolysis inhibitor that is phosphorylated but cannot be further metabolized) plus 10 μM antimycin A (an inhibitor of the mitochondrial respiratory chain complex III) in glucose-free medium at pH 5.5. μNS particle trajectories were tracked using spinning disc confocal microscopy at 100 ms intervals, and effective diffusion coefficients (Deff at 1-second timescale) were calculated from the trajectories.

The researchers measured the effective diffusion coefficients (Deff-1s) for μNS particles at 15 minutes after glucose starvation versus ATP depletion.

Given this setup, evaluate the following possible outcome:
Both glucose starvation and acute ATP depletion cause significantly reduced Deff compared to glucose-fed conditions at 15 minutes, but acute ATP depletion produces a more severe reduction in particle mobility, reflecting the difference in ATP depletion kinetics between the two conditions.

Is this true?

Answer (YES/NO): NO